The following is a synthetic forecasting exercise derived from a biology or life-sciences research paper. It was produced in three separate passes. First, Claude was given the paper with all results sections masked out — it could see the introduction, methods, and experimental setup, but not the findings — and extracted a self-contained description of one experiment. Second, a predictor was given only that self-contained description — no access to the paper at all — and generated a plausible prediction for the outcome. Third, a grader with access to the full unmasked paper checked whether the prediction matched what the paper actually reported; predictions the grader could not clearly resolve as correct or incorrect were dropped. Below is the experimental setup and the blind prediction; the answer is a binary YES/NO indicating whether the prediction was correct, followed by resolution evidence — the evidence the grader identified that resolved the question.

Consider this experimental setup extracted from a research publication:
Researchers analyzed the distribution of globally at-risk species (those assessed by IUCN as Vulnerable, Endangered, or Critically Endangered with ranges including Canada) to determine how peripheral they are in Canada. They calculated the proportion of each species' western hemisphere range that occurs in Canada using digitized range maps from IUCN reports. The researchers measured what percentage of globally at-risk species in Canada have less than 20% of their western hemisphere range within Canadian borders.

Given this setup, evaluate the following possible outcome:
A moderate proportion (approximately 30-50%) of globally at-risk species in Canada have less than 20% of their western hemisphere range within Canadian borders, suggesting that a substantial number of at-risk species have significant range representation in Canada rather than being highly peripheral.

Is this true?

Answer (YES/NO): NO